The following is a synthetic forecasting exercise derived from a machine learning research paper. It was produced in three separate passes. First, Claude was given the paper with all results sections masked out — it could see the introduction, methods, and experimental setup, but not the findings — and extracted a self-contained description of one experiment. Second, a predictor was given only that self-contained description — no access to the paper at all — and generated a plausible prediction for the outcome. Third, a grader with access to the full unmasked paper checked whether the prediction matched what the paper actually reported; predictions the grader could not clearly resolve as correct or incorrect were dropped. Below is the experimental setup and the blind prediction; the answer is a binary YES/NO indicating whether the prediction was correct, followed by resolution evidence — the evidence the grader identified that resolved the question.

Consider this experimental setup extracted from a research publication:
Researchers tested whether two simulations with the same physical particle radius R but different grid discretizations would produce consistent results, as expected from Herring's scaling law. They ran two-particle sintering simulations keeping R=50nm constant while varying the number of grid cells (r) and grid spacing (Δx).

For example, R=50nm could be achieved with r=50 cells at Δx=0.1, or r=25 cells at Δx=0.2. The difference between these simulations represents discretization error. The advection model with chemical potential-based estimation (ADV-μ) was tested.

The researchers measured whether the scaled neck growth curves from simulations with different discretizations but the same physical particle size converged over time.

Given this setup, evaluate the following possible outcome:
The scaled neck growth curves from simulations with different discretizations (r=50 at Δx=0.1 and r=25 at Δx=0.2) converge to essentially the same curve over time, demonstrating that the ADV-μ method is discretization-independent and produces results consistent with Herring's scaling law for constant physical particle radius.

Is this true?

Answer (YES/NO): YES